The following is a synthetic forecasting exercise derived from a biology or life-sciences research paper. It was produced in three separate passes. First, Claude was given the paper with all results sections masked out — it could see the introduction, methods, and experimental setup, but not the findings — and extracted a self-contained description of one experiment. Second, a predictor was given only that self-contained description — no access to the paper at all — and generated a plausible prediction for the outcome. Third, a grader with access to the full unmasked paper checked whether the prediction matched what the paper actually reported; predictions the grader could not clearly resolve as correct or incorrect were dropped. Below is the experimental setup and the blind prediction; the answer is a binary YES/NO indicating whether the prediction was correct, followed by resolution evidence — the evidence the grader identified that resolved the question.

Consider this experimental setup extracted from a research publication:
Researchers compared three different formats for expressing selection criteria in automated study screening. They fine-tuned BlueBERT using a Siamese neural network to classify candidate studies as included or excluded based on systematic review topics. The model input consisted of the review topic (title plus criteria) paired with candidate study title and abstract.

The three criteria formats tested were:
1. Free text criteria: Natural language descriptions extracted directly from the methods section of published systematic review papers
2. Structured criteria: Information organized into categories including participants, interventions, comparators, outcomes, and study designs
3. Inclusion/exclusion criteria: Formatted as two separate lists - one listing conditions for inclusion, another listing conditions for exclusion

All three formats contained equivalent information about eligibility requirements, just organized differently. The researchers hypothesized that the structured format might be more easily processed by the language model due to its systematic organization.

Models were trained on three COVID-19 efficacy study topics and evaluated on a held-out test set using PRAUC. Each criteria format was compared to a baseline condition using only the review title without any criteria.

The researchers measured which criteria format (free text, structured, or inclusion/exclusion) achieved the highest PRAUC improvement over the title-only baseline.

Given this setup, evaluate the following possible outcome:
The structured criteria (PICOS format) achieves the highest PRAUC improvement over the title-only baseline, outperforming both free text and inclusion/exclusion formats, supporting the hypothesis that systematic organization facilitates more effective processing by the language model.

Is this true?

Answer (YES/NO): NO